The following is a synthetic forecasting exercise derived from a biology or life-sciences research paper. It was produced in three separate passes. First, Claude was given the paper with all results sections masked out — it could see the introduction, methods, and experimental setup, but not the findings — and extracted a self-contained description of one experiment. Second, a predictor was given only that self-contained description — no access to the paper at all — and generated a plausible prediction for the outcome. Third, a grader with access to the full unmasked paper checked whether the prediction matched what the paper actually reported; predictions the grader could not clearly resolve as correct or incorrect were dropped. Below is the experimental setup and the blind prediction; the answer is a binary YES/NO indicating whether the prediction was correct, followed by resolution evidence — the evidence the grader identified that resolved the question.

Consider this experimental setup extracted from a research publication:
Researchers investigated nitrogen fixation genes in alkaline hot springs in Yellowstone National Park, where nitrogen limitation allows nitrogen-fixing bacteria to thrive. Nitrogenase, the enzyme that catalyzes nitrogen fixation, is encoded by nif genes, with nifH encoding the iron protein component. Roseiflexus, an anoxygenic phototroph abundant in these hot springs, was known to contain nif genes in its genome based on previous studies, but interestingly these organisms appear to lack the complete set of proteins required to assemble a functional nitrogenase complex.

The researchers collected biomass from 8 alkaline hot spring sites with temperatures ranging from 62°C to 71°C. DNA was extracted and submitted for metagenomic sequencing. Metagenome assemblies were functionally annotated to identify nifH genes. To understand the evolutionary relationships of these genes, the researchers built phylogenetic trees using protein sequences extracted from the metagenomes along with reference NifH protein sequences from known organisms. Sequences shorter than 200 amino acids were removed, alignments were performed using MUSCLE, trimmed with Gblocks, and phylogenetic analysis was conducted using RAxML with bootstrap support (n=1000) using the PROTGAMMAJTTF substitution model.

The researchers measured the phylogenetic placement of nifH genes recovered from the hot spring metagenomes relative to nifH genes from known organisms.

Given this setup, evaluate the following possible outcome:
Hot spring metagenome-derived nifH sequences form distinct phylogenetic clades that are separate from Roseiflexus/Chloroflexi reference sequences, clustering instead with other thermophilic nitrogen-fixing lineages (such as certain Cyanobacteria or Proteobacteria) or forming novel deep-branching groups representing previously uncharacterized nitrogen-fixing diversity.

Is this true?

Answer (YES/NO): NO